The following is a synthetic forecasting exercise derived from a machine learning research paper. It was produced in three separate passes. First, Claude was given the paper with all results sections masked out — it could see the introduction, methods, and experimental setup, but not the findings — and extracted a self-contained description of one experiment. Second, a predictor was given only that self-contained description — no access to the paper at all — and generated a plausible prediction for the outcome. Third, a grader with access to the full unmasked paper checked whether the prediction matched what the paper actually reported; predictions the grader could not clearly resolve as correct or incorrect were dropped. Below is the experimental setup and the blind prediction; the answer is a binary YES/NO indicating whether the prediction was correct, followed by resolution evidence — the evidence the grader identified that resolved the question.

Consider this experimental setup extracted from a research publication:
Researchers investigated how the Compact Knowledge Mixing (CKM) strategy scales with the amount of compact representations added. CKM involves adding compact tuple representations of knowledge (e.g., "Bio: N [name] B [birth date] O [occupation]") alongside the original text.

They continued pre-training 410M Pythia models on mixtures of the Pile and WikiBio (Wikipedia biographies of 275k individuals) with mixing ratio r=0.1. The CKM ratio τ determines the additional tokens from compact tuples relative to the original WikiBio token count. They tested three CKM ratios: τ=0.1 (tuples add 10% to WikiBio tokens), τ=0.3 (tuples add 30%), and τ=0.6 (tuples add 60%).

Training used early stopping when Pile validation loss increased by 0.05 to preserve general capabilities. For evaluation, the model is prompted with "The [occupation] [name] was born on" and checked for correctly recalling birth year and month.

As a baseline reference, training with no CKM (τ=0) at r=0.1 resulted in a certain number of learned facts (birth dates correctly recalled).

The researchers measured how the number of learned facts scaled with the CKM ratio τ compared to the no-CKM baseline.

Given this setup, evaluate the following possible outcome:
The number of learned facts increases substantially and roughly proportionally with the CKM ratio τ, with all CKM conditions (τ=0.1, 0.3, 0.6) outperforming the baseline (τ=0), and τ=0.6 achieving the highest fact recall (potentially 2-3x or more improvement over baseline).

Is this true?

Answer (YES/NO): NO